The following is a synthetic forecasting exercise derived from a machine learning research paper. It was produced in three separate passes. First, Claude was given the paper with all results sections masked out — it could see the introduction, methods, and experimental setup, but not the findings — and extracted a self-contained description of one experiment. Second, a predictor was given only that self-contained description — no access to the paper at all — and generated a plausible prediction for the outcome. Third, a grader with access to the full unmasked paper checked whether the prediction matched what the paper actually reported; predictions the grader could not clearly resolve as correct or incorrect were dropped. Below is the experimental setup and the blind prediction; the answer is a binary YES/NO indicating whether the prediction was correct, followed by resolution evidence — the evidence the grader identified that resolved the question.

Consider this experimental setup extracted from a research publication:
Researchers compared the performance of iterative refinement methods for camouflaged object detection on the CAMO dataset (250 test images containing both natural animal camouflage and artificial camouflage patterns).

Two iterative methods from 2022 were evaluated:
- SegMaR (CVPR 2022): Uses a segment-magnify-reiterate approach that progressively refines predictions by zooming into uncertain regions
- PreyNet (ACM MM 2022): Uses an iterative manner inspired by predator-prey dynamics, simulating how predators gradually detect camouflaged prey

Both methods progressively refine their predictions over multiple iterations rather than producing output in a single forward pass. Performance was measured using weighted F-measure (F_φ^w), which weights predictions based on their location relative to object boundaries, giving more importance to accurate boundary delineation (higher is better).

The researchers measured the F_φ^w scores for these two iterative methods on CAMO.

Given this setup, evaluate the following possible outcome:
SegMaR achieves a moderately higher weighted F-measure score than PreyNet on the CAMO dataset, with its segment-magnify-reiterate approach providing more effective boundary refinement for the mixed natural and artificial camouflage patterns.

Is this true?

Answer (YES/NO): NO